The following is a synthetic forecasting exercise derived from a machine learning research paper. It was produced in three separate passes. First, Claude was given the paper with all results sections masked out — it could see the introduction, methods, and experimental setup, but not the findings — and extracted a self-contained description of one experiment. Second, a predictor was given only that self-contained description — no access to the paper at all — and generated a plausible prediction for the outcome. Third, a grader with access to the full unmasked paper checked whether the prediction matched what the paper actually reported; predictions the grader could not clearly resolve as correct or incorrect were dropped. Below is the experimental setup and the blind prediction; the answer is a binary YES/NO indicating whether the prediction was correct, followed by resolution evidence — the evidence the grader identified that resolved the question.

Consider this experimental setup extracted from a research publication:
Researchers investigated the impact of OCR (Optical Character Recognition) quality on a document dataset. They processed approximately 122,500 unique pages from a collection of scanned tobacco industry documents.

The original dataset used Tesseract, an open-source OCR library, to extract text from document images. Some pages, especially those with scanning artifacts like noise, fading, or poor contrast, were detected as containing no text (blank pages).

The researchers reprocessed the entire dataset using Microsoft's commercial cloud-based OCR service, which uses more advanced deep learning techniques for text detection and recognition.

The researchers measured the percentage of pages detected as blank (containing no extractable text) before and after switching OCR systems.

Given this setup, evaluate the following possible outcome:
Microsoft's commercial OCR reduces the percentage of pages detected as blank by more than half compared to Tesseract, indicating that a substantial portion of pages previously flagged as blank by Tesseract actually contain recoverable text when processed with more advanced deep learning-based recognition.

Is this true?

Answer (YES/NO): YES